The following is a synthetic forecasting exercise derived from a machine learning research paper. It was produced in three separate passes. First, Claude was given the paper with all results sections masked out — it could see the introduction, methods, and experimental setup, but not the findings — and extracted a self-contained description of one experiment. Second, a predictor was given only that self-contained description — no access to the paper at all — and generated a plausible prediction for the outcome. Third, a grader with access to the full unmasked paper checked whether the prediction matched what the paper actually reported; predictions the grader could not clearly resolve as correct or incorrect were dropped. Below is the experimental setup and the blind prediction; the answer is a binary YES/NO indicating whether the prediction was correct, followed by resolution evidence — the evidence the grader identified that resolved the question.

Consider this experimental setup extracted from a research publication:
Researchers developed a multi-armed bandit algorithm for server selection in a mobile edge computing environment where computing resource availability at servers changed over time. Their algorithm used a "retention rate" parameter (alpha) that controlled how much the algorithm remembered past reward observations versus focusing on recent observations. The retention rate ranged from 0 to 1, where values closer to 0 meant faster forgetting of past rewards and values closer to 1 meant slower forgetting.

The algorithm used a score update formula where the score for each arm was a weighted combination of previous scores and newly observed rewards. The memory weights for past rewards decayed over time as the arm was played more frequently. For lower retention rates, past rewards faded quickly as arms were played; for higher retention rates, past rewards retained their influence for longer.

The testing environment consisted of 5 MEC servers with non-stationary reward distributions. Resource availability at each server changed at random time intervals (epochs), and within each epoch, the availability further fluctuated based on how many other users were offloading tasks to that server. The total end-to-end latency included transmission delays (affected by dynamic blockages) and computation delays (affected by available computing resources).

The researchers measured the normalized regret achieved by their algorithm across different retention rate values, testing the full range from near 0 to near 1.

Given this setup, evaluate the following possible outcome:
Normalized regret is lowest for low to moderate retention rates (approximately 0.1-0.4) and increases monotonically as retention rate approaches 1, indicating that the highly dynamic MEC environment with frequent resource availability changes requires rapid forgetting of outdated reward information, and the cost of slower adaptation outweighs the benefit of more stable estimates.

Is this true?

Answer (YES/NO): NO